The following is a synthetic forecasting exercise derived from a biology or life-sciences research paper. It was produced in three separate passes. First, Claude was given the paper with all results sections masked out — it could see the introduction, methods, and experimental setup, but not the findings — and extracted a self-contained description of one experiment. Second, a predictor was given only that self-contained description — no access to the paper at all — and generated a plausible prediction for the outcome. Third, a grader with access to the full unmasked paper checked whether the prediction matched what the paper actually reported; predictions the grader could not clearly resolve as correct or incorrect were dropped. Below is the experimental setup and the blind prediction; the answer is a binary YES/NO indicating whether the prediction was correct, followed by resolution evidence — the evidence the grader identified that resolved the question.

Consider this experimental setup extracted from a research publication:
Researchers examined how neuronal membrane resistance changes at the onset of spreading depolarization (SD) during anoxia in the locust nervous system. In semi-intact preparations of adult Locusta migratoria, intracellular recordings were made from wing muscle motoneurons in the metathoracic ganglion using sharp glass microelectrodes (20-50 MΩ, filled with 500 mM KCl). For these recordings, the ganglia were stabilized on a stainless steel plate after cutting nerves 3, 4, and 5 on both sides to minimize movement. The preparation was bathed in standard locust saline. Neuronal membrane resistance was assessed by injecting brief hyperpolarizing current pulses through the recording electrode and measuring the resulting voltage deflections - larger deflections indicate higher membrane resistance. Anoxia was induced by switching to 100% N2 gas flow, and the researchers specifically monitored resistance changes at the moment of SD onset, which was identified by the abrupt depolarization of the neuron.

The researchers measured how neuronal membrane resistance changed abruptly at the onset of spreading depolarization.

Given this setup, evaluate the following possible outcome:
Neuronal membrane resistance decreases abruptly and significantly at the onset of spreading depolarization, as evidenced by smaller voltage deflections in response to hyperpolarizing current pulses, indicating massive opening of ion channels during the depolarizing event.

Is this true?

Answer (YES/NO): YES